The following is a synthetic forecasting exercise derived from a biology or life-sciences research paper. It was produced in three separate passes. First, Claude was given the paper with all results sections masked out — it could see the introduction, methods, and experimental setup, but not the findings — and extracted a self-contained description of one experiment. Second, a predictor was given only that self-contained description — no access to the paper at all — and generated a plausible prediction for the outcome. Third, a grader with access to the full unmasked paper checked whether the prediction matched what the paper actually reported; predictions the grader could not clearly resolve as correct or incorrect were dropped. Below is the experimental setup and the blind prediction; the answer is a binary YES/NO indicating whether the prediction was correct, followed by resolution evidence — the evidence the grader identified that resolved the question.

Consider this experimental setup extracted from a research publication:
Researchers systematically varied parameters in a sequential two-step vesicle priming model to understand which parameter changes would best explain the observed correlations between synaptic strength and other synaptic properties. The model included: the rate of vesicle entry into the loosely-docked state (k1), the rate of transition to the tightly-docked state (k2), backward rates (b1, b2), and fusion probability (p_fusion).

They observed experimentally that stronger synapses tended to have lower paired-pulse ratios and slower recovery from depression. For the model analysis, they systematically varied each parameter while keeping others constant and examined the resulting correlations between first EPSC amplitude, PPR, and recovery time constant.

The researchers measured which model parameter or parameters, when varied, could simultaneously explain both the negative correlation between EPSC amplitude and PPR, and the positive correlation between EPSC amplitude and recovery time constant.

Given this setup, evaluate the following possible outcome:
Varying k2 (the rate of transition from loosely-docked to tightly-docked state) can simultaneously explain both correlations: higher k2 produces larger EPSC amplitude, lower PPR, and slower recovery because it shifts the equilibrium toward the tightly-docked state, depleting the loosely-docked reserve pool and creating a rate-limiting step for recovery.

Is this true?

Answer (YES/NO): NO